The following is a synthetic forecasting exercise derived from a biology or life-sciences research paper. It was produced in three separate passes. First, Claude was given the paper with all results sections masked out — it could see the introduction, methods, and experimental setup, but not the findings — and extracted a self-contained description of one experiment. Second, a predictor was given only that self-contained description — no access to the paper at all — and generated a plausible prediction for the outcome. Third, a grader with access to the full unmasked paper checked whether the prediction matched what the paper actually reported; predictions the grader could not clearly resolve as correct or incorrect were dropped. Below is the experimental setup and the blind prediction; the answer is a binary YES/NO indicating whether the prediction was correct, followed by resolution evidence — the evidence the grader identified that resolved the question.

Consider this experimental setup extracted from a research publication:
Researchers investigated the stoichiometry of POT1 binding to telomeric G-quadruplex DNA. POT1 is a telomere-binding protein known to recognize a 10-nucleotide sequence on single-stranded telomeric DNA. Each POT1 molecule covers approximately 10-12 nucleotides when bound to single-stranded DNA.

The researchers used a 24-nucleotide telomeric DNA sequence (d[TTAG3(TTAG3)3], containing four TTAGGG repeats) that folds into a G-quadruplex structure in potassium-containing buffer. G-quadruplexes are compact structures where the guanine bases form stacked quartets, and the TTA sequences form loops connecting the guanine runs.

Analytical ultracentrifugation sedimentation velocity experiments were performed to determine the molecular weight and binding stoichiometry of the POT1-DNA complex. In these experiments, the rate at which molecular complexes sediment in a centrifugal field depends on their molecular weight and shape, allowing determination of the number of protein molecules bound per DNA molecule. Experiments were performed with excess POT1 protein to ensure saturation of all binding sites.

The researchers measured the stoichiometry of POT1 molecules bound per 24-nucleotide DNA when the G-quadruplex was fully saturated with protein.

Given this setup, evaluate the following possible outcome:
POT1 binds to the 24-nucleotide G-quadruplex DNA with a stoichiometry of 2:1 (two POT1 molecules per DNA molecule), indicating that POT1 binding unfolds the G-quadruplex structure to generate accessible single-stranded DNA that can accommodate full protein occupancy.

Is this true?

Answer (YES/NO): YES